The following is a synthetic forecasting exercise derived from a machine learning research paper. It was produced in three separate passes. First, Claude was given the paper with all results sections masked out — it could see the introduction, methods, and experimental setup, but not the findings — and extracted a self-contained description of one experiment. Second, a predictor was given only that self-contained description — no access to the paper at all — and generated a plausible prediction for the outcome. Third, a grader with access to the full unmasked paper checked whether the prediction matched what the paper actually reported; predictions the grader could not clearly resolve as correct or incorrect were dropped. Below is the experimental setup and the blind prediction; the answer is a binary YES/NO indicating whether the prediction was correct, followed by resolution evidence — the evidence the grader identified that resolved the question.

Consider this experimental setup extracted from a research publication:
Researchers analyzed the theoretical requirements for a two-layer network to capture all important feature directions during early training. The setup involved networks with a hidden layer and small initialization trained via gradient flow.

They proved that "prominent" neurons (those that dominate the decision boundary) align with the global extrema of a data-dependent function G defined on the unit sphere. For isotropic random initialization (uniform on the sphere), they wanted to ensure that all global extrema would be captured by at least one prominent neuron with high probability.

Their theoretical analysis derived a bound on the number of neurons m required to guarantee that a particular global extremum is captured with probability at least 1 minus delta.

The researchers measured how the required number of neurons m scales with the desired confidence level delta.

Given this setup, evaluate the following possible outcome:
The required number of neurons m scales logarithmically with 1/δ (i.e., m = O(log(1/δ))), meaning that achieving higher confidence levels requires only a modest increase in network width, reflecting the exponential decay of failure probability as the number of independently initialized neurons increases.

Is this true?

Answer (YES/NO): YES